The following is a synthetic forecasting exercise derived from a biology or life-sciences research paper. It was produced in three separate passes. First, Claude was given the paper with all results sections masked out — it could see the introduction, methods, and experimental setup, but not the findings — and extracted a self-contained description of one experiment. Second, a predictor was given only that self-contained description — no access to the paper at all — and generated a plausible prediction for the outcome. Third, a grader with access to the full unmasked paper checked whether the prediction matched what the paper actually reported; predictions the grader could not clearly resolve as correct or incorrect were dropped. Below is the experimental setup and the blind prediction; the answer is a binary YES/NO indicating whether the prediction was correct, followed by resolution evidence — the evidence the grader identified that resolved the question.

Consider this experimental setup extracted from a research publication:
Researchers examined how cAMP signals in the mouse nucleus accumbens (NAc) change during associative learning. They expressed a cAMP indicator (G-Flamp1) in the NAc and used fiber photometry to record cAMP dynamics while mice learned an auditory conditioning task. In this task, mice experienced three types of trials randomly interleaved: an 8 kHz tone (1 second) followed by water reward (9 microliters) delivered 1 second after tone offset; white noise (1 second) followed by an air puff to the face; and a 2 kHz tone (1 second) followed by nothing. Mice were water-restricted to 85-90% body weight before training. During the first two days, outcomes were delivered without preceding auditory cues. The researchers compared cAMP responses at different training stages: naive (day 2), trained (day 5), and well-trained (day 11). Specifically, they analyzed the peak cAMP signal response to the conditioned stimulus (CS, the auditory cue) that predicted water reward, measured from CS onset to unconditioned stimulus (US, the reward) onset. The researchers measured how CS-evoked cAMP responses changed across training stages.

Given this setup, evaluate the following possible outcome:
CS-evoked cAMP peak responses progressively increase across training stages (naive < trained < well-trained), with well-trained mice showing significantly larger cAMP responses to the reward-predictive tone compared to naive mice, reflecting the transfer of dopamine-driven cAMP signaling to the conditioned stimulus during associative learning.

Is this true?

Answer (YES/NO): YES